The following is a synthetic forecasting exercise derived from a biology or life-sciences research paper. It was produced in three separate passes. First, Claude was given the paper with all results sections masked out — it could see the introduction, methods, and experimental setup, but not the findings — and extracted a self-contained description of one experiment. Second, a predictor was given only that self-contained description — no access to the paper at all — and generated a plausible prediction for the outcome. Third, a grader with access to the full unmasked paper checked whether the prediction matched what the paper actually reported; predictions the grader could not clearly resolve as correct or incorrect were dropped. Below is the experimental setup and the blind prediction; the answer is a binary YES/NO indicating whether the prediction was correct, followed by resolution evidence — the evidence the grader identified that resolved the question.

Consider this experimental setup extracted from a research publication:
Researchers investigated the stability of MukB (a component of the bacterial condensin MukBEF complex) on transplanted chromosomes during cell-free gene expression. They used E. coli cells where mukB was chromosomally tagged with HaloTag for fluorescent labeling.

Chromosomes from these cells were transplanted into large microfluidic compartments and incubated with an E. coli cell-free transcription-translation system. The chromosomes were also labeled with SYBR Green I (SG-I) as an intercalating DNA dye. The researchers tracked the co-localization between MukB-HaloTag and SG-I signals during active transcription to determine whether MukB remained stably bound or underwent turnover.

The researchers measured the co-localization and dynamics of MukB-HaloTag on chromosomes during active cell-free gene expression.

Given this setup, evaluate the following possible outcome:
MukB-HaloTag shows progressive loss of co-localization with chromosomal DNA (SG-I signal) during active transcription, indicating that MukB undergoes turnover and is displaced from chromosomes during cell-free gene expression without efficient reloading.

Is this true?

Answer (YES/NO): NO